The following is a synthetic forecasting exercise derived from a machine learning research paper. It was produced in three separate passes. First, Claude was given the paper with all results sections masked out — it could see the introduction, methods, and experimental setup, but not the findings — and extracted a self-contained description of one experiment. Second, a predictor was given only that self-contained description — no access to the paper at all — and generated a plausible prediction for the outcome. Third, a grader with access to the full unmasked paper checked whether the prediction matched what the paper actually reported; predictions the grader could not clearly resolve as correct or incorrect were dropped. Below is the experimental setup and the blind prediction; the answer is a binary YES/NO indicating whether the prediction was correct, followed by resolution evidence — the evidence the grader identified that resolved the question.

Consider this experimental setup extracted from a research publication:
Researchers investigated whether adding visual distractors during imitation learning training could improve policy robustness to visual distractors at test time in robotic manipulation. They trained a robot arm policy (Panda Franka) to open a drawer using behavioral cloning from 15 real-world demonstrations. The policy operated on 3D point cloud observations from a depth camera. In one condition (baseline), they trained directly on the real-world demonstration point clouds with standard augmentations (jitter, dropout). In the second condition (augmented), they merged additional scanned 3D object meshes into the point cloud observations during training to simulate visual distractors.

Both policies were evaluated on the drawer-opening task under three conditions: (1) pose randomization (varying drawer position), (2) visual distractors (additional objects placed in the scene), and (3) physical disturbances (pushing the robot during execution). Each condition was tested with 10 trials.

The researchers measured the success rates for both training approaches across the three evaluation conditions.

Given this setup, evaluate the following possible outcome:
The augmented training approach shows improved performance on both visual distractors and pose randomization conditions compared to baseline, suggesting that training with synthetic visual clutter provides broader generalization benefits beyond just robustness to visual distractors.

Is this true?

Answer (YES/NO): NO